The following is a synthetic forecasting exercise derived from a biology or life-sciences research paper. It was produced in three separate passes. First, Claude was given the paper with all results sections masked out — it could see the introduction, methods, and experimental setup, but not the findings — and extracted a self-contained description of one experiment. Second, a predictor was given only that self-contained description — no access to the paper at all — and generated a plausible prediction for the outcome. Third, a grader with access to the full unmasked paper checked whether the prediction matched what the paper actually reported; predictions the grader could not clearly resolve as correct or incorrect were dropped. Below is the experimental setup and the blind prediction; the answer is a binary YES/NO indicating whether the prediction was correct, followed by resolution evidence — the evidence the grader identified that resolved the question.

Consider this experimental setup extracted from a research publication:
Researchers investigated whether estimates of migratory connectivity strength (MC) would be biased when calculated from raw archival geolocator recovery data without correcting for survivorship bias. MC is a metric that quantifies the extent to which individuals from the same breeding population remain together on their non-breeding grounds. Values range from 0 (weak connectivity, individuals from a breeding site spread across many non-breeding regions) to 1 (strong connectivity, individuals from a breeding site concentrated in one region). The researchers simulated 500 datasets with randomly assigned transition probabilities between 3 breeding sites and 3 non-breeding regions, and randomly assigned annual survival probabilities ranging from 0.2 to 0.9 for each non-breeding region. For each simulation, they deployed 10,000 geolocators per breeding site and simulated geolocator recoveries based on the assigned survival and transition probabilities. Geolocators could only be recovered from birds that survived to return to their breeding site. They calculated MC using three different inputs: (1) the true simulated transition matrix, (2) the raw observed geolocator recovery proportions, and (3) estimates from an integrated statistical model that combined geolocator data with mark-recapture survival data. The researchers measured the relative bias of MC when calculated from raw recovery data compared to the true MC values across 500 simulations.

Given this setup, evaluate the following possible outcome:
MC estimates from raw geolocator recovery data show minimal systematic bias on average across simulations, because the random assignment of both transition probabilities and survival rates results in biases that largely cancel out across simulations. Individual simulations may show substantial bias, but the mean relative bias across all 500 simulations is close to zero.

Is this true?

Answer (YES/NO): YES